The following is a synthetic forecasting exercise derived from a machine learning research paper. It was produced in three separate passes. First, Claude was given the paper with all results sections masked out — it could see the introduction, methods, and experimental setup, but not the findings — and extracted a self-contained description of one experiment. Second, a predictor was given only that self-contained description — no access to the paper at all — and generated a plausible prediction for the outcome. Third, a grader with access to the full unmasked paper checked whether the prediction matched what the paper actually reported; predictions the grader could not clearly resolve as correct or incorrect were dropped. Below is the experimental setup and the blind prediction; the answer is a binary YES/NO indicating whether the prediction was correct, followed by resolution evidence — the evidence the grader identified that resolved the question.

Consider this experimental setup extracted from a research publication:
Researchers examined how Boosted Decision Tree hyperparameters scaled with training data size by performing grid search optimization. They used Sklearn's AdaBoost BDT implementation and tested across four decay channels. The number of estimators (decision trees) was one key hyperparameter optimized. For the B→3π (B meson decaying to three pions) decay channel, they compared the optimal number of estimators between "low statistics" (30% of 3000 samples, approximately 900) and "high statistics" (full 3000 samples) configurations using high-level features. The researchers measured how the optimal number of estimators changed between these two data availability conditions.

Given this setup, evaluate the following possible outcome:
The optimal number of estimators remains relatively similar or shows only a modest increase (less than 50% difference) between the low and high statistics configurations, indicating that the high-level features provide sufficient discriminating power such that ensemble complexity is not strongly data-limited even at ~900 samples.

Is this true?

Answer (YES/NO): YES